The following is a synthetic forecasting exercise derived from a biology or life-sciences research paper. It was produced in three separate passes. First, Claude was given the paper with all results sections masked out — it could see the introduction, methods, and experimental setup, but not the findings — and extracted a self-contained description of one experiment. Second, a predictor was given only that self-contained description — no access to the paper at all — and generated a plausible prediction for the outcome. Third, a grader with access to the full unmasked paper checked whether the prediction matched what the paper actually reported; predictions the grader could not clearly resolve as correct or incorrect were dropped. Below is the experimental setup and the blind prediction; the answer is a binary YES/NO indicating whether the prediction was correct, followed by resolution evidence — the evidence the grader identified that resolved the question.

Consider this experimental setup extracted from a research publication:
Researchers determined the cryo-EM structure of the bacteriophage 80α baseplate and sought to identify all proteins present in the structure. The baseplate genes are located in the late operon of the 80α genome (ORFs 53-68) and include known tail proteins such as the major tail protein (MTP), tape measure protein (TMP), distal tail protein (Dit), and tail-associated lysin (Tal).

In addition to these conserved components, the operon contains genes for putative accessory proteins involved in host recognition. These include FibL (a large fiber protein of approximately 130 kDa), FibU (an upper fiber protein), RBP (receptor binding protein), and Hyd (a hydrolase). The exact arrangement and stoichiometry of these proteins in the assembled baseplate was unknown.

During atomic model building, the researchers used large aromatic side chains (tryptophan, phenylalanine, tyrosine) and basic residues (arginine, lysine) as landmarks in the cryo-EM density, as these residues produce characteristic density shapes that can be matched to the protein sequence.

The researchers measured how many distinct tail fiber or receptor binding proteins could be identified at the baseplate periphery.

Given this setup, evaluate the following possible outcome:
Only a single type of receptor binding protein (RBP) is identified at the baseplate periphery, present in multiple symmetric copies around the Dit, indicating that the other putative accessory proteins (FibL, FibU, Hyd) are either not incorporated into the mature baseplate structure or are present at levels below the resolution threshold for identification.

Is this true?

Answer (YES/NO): NO